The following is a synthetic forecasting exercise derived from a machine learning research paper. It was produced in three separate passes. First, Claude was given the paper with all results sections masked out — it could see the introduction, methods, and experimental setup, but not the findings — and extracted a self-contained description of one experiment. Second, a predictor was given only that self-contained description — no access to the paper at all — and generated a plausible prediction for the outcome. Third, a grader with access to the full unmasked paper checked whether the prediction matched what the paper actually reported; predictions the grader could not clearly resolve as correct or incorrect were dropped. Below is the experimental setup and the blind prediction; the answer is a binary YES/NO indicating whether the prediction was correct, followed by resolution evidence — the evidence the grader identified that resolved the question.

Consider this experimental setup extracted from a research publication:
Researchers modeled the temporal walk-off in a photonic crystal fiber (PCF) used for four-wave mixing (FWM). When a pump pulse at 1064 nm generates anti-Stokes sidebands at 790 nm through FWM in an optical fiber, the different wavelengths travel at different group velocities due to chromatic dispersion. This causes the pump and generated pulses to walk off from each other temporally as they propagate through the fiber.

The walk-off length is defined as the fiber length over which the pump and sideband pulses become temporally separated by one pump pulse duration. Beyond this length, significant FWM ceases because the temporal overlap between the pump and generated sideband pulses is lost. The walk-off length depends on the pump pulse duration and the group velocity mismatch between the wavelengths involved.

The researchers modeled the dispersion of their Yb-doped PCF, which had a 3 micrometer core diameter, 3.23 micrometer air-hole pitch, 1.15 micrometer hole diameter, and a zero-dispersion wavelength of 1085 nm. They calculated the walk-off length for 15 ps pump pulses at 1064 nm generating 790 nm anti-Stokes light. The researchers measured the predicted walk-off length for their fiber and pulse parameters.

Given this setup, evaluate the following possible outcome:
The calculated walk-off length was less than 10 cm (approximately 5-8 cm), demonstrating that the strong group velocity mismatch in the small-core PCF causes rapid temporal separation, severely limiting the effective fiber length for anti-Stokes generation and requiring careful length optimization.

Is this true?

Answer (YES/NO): NO